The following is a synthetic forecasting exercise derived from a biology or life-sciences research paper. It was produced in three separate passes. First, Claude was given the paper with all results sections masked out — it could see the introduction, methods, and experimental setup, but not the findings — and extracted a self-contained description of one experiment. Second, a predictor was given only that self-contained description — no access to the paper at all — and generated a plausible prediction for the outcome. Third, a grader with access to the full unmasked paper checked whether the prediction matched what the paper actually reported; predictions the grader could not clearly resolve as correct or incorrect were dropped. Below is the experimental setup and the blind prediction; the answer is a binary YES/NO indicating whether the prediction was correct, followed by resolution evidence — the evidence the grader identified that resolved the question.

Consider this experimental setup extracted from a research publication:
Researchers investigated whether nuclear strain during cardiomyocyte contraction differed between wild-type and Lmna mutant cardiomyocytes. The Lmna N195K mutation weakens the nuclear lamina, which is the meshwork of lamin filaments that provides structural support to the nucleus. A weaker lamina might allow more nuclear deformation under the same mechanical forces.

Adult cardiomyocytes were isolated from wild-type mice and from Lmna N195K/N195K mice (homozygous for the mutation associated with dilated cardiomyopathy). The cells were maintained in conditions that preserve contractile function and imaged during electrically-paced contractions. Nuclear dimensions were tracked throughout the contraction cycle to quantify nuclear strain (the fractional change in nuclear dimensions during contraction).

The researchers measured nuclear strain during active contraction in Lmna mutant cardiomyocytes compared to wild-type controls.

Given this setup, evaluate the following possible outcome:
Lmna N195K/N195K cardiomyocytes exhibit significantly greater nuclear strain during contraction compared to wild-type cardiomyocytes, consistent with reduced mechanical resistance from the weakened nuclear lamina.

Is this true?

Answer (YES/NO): YES